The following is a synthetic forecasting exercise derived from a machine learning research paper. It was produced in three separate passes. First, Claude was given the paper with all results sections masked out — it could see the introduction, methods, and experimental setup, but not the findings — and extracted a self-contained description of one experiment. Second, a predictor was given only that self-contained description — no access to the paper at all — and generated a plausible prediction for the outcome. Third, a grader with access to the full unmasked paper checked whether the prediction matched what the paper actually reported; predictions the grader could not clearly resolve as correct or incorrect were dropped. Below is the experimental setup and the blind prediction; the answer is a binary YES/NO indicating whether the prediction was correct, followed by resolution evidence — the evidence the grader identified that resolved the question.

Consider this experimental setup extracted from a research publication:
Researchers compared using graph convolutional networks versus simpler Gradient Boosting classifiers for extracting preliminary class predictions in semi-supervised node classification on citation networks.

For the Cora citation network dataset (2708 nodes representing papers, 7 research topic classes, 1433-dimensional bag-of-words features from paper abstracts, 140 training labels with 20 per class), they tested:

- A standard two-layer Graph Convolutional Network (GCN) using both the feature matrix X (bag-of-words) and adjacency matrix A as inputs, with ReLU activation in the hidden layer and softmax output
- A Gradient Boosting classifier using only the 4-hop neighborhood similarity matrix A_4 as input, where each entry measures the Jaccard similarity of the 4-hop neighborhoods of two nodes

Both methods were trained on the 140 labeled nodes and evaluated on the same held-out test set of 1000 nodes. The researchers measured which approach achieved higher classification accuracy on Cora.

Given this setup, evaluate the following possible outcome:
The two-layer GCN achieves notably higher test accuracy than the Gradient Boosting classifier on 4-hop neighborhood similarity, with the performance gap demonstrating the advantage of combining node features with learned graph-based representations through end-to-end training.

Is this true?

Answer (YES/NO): NO